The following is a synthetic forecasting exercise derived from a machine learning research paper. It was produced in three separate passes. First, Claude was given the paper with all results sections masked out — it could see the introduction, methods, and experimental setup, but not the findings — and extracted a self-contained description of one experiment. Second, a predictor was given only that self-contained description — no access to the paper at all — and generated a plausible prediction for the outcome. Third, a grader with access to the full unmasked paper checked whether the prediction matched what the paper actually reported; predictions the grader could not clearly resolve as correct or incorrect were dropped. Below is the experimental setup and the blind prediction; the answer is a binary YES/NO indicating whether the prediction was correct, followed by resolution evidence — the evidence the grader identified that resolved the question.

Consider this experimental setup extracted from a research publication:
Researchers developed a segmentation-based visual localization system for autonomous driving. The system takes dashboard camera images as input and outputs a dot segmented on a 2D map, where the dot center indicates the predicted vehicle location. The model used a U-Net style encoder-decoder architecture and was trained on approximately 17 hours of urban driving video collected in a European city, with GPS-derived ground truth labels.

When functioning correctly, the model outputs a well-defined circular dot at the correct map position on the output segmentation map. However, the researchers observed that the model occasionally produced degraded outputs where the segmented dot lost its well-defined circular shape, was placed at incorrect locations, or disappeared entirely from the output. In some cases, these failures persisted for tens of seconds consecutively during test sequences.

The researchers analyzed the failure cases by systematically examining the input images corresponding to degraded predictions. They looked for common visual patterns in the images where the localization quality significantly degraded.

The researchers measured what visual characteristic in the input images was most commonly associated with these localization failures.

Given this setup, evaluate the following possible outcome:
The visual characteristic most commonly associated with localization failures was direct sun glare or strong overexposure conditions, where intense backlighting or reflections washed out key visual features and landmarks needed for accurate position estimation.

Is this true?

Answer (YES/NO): NO